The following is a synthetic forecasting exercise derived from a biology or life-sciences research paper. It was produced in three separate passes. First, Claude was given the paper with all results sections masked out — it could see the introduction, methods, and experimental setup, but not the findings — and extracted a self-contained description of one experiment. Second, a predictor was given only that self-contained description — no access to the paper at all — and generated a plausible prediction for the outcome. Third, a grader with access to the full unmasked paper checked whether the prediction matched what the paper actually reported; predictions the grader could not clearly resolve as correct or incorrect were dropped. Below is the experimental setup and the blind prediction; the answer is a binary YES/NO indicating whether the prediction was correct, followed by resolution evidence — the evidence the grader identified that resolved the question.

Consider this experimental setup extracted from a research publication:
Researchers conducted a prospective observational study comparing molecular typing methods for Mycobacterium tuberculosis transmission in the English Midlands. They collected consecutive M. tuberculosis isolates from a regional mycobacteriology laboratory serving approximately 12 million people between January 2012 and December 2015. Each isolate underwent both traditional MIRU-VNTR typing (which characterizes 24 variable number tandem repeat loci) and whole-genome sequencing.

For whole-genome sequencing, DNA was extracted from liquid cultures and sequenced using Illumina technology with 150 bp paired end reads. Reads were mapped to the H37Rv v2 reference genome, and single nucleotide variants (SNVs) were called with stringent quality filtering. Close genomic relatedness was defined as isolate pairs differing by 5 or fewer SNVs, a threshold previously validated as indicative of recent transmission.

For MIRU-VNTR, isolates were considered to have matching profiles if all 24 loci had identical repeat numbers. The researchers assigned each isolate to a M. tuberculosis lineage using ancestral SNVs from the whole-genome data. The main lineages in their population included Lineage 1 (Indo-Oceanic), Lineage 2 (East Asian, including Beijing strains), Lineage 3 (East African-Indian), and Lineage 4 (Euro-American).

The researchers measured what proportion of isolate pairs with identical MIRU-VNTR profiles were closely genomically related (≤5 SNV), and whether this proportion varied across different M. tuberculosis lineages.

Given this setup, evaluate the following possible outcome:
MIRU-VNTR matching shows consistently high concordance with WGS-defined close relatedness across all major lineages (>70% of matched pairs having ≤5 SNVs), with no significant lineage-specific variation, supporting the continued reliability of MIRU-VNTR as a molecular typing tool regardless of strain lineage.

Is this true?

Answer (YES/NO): NO